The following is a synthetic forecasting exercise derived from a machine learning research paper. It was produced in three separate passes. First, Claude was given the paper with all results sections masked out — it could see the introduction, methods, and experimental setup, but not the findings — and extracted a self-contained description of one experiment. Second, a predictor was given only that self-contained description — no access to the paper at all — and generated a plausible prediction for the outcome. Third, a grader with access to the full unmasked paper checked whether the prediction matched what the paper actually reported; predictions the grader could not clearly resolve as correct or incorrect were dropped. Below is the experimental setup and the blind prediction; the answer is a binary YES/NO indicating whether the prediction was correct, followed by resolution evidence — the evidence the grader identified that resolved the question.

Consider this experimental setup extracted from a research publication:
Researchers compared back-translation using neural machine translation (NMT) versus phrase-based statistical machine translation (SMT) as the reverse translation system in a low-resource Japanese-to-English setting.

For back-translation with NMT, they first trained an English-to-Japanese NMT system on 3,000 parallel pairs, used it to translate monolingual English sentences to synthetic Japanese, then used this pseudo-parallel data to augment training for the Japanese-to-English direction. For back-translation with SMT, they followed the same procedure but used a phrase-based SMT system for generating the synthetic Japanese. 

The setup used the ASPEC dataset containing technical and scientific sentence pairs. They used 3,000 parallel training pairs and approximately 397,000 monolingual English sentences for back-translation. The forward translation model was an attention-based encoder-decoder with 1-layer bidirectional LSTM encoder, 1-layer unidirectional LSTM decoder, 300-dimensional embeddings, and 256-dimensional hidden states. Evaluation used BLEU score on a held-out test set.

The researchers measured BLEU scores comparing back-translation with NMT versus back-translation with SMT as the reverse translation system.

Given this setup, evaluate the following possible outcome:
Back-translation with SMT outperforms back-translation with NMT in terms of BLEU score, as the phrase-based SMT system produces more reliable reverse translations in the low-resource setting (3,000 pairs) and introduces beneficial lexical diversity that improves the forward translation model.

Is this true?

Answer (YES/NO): YES